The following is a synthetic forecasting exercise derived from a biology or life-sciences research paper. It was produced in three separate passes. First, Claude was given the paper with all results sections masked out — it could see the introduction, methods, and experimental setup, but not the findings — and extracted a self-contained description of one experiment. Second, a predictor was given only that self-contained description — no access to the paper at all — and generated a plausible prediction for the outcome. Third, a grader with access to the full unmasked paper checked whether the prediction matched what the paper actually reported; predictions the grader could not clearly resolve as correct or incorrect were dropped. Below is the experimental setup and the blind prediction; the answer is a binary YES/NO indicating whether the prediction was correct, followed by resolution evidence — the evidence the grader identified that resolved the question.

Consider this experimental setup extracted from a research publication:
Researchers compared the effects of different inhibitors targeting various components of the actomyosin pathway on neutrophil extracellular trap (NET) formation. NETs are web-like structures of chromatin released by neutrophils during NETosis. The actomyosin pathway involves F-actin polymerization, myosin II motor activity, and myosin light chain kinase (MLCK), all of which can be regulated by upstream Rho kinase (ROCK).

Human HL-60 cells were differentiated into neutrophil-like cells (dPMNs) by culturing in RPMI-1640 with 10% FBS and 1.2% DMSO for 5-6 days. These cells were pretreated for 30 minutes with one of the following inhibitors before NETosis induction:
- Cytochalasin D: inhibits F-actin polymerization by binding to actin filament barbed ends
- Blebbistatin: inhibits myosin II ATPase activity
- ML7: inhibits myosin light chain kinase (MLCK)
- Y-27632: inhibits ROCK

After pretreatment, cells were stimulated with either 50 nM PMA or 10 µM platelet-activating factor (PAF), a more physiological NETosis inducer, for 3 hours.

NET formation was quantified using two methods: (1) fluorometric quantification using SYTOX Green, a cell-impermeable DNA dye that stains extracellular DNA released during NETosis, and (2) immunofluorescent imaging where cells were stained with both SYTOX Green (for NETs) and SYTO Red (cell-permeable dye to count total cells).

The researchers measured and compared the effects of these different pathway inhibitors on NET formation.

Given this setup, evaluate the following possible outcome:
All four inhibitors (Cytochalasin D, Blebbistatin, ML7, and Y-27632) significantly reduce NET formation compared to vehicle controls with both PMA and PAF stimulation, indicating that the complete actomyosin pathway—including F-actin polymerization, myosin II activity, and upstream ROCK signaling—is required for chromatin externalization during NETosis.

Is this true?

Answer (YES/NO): YES